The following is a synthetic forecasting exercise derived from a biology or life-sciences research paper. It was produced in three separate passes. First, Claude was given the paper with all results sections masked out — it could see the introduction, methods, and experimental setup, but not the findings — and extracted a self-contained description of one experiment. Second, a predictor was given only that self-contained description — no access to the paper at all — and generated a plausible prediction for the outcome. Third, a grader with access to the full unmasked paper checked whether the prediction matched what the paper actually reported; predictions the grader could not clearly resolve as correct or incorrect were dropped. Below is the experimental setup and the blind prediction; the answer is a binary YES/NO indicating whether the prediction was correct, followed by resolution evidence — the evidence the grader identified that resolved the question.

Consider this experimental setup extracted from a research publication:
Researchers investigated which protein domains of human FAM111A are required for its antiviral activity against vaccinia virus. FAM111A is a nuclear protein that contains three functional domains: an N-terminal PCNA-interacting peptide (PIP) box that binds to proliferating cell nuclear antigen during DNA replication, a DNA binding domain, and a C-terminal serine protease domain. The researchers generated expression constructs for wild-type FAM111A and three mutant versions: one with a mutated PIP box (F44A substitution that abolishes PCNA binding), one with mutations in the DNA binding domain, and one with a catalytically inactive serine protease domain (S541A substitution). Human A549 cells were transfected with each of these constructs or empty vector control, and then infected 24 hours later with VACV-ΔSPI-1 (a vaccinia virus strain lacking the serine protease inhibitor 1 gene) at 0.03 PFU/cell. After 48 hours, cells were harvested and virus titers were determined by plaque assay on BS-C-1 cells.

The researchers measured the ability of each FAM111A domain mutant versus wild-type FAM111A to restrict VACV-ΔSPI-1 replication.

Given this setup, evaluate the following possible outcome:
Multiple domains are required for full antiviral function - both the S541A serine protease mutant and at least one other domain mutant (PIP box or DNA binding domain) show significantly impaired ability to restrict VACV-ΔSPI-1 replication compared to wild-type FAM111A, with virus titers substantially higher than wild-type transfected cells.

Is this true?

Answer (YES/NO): YES